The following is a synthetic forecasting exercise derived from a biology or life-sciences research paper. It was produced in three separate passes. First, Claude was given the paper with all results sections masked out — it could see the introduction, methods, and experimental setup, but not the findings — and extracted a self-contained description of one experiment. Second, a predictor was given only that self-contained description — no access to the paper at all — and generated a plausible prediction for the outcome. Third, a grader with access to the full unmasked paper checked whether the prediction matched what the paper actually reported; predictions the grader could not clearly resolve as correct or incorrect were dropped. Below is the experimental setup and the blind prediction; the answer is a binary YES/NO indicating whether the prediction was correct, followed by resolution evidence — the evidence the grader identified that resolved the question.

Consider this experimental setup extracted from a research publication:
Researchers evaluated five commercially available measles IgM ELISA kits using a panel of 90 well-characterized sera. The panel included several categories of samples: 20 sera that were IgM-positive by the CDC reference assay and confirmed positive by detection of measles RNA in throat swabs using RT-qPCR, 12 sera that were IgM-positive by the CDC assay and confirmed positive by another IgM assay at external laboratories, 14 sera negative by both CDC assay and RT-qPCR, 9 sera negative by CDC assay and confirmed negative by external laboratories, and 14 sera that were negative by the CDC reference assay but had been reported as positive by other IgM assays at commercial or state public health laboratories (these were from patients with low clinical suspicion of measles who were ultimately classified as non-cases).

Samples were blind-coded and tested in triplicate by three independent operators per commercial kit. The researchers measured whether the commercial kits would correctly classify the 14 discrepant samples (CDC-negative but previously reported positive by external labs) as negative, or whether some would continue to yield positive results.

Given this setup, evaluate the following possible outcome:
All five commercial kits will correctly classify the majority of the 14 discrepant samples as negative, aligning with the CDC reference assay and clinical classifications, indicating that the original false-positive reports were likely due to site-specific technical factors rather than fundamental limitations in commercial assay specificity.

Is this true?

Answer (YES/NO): NO